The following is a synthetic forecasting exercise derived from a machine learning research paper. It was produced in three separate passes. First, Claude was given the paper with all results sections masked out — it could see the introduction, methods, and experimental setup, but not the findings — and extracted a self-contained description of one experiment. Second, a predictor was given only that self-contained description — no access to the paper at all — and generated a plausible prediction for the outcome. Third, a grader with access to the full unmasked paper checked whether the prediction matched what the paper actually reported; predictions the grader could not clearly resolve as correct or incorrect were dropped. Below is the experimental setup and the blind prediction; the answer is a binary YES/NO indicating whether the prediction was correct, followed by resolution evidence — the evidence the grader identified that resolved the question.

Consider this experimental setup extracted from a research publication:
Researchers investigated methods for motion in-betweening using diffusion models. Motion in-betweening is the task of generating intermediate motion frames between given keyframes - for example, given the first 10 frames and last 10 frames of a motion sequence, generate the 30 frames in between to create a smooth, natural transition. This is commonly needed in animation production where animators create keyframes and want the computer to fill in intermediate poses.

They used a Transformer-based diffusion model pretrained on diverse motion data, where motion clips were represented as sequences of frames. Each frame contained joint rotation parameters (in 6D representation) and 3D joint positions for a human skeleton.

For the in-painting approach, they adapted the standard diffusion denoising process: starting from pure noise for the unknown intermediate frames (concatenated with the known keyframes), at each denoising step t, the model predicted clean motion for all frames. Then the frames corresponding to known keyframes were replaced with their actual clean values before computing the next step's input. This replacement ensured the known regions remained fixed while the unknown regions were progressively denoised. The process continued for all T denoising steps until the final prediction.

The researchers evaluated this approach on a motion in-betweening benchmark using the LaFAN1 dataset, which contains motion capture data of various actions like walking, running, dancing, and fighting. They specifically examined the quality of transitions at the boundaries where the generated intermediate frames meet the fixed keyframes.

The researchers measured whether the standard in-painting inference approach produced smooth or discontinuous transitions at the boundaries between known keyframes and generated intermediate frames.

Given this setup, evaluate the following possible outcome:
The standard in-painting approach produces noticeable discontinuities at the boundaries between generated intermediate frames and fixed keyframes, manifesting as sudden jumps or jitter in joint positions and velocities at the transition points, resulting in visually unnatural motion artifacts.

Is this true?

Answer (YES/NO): YES